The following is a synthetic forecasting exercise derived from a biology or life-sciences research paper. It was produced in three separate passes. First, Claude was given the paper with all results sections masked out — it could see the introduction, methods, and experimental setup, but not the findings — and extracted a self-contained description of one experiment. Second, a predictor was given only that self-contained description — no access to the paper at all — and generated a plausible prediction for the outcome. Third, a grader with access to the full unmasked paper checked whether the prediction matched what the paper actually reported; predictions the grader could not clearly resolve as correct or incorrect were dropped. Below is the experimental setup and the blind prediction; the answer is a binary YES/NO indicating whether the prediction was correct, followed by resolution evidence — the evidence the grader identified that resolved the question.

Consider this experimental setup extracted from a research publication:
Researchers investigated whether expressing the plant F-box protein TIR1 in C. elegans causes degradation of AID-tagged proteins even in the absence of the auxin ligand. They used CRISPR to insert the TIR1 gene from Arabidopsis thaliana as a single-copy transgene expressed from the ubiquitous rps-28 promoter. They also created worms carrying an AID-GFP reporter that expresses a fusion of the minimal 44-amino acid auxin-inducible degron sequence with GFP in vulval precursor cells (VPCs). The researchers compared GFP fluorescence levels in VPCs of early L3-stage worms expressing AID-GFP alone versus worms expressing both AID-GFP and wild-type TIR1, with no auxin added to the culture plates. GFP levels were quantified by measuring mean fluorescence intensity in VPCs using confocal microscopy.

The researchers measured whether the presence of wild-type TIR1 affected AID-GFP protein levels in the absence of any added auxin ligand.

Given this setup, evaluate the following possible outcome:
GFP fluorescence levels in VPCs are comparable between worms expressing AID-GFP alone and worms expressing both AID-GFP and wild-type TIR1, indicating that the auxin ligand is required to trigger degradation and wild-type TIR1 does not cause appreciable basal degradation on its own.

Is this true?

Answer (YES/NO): NO